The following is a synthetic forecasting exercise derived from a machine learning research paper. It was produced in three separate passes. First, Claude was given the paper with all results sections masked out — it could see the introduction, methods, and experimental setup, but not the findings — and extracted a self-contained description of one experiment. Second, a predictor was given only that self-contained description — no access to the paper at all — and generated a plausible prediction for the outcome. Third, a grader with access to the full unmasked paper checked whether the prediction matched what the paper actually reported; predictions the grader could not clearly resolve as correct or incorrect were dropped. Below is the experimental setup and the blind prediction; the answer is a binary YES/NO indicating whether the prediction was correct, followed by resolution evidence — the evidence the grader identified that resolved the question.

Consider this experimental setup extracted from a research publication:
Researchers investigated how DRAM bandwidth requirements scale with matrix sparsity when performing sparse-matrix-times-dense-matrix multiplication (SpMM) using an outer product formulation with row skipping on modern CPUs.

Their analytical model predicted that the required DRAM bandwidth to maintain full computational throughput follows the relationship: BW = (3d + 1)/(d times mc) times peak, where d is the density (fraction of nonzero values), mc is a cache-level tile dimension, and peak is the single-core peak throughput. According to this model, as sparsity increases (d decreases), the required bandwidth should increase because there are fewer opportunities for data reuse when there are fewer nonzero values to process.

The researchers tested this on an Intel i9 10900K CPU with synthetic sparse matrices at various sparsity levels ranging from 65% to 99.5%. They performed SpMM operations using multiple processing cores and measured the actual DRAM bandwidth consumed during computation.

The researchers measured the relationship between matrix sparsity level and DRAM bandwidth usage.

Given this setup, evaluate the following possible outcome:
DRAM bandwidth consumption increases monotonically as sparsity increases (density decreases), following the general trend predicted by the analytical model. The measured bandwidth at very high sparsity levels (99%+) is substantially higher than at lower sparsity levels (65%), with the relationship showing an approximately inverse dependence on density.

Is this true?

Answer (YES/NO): YES